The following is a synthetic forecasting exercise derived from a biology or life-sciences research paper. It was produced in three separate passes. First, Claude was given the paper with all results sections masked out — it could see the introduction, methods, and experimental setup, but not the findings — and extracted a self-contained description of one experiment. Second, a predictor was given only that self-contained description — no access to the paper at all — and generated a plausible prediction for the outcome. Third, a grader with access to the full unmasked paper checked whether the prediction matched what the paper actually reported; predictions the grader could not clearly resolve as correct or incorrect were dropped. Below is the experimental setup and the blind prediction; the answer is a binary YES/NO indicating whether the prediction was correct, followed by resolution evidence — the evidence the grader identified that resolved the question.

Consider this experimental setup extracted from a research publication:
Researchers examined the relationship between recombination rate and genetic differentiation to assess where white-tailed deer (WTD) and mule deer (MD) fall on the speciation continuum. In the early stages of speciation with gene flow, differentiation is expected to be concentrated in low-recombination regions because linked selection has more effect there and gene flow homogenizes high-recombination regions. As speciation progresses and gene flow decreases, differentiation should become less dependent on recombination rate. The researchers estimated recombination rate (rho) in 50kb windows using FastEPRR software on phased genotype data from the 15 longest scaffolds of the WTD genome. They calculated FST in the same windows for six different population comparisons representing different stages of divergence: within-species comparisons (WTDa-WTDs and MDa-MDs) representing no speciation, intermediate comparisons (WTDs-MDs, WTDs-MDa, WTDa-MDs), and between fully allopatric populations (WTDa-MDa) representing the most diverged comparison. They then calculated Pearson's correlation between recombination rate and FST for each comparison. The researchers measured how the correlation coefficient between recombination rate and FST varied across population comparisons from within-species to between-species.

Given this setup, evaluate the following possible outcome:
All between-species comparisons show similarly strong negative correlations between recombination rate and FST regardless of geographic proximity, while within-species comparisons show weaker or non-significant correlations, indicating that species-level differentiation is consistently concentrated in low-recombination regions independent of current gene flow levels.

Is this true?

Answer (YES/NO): NO